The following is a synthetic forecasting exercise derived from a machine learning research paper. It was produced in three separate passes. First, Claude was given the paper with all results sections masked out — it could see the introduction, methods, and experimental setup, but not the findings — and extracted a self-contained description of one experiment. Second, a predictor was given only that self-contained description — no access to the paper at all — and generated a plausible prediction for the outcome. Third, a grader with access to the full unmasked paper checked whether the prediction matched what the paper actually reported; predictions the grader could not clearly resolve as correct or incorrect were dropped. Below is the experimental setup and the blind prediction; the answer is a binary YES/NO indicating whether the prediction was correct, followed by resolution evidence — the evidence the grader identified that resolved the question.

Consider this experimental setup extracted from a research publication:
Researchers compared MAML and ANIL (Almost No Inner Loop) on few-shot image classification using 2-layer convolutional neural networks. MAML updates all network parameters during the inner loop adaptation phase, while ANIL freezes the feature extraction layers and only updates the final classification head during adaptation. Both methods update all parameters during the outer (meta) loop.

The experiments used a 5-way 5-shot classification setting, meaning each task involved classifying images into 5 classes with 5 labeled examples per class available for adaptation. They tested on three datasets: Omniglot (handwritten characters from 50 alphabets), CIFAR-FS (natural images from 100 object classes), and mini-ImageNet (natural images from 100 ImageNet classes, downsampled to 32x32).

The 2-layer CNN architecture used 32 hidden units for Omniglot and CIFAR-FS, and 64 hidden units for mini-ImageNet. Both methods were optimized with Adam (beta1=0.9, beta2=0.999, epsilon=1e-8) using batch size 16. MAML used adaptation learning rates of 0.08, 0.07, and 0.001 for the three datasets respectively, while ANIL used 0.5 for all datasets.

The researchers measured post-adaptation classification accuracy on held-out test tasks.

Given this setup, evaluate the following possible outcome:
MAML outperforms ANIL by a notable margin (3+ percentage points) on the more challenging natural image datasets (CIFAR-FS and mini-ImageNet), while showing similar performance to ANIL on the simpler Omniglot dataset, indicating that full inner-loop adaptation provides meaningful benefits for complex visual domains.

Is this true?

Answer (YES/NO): NO